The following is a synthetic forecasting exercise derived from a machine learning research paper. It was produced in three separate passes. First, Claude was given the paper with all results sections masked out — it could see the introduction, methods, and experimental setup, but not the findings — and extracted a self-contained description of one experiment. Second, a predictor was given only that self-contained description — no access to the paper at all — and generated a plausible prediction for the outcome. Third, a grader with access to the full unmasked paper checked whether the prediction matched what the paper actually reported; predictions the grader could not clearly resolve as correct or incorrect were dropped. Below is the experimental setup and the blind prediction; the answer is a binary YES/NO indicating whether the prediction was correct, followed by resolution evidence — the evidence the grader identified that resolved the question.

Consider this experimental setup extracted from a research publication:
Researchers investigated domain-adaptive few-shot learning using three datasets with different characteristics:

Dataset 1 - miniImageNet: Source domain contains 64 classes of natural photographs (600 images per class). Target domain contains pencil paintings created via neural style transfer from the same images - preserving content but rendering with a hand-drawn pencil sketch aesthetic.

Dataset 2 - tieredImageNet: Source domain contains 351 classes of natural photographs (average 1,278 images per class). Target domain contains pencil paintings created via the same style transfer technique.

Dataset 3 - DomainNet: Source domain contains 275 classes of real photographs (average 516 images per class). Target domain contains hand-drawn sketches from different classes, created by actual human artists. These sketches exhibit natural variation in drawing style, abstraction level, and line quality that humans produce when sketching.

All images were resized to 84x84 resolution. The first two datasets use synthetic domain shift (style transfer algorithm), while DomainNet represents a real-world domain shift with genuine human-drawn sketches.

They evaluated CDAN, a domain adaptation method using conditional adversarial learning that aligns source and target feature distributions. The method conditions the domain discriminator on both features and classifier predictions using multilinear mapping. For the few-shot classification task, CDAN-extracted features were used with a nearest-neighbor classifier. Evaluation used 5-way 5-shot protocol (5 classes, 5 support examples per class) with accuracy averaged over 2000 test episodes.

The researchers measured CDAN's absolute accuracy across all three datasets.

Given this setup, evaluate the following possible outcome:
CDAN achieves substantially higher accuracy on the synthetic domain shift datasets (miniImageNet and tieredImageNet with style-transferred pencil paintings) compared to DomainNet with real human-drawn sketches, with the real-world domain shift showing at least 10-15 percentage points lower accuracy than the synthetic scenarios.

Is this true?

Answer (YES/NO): NO